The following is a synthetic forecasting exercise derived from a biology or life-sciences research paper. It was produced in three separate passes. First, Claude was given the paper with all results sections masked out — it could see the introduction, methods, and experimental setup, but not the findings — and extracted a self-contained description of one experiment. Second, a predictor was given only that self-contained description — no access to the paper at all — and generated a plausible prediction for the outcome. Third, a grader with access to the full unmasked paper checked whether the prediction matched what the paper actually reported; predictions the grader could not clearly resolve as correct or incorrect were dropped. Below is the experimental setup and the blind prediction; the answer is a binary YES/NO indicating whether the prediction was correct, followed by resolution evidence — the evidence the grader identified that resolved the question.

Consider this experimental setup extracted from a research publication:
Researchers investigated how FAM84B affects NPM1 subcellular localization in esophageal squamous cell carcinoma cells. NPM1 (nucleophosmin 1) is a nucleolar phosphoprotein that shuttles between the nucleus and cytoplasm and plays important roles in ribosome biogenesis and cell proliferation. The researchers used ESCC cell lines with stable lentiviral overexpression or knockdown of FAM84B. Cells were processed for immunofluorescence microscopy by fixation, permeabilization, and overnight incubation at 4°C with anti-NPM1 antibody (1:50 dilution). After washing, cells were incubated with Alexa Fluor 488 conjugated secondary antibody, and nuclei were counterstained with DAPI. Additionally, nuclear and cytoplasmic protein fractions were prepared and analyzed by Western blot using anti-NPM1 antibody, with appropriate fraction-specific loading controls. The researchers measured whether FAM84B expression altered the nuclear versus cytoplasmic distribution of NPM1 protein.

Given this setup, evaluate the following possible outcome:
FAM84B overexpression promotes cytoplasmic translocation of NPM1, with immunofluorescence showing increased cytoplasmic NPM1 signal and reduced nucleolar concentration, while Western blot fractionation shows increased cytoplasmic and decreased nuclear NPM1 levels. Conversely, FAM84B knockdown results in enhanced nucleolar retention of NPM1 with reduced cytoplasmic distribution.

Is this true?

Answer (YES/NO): NO